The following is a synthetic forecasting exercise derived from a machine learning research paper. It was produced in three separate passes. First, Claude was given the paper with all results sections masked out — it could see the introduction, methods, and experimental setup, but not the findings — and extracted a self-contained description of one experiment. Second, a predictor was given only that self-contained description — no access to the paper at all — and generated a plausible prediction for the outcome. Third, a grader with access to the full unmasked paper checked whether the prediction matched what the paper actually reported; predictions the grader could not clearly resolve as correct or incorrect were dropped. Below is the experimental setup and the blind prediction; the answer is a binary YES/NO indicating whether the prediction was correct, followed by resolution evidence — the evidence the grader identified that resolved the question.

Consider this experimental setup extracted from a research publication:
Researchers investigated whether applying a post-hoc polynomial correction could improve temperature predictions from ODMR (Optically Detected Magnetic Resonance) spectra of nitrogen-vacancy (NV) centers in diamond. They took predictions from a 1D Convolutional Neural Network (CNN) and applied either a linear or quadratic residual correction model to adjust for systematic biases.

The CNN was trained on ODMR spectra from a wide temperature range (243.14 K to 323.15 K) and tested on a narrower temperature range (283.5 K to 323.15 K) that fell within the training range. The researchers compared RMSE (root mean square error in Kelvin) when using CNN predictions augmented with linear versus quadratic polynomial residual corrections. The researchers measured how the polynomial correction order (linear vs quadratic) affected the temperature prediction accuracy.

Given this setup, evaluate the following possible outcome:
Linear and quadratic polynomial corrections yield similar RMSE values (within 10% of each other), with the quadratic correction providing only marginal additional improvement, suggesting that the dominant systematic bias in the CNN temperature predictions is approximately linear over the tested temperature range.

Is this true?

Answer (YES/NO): YES